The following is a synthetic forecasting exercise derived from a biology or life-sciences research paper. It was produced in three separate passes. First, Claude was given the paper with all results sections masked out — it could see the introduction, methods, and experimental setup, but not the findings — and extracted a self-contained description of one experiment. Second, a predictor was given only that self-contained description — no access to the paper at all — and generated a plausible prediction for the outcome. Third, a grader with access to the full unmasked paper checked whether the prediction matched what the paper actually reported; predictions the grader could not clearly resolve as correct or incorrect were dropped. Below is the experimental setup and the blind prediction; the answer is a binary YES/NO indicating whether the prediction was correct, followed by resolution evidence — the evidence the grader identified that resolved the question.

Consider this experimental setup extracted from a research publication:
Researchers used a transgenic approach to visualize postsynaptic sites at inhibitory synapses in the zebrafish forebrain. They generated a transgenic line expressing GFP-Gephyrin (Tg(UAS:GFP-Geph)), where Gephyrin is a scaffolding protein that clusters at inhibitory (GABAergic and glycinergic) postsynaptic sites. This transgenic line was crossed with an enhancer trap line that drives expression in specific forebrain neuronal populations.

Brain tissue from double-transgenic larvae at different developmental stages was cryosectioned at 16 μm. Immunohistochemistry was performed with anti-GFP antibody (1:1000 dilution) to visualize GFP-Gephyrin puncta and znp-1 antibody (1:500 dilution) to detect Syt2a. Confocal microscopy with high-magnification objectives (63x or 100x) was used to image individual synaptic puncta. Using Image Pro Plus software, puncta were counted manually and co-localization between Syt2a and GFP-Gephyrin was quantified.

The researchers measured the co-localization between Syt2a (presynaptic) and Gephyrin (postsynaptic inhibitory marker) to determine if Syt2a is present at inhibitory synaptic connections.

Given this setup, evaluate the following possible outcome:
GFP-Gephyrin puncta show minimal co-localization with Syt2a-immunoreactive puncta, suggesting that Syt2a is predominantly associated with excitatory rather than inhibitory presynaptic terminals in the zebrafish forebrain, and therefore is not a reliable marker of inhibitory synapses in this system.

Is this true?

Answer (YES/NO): NO